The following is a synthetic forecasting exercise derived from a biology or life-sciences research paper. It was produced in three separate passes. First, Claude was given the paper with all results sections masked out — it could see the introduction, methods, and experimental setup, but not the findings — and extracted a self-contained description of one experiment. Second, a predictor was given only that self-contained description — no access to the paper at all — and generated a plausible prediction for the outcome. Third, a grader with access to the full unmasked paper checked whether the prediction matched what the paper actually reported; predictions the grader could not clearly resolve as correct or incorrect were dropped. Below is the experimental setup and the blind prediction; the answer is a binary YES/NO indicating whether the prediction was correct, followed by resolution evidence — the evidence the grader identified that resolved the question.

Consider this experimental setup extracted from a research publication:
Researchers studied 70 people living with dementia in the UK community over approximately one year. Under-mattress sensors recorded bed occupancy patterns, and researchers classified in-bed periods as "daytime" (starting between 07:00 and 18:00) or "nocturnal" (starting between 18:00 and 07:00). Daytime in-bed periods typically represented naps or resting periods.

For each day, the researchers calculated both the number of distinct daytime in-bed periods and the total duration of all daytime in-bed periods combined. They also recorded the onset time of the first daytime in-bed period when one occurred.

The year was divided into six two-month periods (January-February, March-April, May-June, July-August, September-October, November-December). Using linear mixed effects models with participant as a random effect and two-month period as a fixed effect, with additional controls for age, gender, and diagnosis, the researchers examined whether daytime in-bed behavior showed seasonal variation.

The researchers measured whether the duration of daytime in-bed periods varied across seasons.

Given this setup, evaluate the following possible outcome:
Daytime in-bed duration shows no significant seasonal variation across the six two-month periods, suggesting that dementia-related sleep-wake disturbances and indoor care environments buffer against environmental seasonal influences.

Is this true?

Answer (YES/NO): YES